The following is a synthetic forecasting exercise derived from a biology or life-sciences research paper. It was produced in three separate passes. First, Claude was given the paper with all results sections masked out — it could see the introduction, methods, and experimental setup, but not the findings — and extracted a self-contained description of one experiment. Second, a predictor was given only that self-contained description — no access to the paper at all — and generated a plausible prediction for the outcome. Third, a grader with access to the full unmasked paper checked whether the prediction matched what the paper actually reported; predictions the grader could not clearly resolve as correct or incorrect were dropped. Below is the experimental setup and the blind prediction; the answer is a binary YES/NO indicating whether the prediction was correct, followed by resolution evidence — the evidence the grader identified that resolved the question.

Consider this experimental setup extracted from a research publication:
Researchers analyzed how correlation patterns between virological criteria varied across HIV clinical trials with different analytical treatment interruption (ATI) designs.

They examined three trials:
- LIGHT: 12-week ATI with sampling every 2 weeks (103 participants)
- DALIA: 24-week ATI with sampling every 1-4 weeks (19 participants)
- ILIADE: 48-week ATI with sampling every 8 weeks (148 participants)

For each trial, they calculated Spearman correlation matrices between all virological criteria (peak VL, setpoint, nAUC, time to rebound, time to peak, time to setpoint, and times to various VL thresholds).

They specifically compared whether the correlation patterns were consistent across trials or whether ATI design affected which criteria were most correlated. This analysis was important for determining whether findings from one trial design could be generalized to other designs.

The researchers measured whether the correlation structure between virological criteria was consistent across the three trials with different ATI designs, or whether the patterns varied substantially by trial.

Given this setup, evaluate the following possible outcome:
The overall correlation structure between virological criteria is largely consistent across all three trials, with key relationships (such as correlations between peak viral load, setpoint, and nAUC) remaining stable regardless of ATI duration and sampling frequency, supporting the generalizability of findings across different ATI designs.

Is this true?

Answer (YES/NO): YES